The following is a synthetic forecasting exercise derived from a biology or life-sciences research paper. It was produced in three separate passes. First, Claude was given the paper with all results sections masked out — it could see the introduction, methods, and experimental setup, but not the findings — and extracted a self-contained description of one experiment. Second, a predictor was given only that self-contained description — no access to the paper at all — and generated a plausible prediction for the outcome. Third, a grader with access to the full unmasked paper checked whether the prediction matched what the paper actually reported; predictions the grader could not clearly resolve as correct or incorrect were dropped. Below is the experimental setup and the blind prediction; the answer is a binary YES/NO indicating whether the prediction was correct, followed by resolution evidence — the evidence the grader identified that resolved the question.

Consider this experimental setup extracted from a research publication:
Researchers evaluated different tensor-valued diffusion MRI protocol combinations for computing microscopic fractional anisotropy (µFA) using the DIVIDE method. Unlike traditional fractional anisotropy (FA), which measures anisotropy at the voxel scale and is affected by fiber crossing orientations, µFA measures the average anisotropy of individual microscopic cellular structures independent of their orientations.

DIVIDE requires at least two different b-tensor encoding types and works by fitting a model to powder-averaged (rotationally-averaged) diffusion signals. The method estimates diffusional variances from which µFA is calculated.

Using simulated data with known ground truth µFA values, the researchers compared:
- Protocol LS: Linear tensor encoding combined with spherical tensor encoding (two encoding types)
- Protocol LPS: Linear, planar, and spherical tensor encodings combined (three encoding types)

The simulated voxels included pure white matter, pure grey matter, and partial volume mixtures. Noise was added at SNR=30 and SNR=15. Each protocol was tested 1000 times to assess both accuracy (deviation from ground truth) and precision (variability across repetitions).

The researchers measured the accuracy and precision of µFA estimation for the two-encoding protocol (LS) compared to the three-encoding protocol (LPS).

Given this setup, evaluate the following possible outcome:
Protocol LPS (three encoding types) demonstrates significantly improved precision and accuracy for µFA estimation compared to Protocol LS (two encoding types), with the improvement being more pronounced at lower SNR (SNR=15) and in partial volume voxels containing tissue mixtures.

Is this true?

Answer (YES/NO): NO